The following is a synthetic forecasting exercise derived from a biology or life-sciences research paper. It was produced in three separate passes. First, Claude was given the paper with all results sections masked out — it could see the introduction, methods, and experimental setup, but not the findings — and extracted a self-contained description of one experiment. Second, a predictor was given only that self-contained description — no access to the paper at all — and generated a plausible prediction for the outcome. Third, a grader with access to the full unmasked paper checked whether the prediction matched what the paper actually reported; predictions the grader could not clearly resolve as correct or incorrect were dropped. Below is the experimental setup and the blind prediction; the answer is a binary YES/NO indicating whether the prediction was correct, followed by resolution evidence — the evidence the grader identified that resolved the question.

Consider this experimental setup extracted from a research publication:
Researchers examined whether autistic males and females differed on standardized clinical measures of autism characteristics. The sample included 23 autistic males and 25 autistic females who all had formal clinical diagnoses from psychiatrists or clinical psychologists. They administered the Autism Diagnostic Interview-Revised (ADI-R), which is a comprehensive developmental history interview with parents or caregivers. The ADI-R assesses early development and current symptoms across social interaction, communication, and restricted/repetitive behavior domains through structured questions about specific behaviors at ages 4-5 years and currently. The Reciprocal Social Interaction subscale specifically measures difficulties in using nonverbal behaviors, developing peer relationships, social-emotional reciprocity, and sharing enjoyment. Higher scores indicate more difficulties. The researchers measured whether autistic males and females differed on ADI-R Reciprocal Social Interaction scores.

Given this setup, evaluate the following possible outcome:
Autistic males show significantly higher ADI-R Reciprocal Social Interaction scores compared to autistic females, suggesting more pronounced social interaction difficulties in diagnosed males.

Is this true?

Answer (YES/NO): NO